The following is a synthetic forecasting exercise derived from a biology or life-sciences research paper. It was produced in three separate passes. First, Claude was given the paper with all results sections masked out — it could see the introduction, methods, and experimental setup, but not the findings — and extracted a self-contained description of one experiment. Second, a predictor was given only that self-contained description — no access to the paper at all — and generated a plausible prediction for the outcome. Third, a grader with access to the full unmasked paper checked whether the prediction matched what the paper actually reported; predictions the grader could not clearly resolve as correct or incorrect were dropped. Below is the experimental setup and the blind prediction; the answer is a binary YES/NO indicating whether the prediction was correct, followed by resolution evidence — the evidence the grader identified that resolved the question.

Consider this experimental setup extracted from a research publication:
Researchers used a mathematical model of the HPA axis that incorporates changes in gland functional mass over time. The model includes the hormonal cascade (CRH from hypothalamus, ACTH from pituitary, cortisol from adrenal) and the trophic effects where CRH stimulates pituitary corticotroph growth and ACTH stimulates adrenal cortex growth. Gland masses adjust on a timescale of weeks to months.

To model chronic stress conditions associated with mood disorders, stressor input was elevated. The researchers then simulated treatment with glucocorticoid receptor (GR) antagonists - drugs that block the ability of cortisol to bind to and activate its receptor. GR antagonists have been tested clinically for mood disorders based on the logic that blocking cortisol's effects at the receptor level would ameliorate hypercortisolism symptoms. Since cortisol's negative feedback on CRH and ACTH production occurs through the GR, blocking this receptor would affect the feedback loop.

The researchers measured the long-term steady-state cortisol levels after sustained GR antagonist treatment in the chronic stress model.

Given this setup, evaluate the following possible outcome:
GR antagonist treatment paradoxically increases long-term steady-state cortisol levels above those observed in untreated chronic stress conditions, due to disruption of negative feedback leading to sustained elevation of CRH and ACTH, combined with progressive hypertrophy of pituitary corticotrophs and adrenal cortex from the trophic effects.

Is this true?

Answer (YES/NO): YES